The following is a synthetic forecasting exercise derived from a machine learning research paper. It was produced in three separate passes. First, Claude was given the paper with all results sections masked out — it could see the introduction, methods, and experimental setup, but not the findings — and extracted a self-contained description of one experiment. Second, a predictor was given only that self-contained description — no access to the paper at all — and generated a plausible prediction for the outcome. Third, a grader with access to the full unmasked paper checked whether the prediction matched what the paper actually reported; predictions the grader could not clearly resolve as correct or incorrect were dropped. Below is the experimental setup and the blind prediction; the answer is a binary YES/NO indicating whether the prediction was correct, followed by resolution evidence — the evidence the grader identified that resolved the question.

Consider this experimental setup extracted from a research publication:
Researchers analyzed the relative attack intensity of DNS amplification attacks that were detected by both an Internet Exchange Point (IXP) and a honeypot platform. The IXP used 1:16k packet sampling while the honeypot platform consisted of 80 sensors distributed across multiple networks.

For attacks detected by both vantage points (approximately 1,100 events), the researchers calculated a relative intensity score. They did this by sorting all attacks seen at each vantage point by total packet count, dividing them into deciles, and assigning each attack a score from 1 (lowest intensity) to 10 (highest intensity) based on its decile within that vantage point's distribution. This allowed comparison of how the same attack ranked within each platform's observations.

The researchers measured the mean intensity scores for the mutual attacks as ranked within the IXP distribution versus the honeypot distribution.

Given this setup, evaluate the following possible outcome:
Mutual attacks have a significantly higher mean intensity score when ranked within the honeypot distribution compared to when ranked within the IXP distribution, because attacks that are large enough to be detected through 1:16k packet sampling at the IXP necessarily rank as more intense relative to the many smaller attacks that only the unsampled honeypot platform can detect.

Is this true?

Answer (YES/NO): YES